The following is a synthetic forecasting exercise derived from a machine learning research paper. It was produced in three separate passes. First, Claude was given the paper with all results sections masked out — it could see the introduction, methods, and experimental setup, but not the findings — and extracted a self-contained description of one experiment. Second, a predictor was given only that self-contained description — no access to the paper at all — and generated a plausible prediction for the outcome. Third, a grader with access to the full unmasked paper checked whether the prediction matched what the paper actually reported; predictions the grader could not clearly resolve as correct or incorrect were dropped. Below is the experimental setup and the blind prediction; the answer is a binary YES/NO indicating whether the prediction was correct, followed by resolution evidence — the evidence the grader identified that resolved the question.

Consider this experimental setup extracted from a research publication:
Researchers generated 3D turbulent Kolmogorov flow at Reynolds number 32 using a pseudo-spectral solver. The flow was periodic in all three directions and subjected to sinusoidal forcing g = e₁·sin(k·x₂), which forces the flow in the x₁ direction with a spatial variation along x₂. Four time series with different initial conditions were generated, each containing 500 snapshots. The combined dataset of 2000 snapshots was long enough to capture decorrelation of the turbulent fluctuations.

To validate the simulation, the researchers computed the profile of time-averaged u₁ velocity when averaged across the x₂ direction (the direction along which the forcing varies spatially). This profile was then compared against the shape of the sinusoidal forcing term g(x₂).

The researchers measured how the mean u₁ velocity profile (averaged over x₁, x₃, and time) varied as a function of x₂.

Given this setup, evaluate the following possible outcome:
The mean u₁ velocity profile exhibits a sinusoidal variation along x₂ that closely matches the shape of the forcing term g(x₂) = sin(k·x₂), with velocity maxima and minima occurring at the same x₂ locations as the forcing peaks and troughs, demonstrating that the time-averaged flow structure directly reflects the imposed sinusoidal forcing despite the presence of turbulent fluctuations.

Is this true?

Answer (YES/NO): YES